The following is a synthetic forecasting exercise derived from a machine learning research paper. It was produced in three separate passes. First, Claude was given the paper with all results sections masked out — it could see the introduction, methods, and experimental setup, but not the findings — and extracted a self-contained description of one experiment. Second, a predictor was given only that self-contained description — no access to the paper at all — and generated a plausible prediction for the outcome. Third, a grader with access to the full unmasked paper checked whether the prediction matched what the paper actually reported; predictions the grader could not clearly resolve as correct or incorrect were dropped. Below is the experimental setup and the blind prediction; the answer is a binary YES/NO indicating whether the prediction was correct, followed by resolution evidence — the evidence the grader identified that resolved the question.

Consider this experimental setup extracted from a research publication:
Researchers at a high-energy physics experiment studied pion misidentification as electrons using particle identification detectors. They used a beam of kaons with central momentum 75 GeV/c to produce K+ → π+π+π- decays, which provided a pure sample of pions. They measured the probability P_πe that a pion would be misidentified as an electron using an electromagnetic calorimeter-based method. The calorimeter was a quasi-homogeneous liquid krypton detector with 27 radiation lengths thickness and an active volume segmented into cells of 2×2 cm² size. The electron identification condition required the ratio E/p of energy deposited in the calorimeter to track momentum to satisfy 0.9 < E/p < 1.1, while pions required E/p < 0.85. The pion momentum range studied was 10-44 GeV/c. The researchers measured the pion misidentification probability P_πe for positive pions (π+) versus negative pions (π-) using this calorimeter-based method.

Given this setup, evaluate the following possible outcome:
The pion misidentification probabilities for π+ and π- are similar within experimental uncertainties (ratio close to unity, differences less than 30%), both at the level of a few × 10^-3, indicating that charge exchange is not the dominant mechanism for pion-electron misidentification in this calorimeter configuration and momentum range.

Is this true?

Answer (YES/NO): NO